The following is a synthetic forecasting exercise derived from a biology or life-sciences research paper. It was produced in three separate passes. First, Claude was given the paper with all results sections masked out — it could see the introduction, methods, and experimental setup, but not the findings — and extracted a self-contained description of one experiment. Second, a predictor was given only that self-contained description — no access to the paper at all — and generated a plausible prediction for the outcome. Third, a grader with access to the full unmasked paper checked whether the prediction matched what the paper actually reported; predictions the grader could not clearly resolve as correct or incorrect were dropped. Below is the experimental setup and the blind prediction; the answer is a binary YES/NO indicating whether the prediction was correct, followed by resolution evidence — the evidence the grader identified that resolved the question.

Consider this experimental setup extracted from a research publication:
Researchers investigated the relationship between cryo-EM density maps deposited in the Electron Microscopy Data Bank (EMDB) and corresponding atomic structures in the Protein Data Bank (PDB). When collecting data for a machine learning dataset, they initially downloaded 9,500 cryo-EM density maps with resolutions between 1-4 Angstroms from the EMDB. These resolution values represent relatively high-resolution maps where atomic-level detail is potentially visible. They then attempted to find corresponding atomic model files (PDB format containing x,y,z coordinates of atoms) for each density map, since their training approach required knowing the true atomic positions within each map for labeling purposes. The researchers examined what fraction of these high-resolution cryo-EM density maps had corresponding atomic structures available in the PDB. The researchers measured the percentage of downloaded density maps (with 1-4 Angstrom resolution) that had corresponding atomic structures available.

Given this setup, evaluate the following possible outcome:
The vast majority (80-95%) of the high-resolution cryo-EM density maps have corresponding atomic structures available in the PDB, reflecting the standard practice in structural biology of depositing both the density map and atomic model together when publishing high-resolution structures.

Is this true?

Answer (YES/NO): YES